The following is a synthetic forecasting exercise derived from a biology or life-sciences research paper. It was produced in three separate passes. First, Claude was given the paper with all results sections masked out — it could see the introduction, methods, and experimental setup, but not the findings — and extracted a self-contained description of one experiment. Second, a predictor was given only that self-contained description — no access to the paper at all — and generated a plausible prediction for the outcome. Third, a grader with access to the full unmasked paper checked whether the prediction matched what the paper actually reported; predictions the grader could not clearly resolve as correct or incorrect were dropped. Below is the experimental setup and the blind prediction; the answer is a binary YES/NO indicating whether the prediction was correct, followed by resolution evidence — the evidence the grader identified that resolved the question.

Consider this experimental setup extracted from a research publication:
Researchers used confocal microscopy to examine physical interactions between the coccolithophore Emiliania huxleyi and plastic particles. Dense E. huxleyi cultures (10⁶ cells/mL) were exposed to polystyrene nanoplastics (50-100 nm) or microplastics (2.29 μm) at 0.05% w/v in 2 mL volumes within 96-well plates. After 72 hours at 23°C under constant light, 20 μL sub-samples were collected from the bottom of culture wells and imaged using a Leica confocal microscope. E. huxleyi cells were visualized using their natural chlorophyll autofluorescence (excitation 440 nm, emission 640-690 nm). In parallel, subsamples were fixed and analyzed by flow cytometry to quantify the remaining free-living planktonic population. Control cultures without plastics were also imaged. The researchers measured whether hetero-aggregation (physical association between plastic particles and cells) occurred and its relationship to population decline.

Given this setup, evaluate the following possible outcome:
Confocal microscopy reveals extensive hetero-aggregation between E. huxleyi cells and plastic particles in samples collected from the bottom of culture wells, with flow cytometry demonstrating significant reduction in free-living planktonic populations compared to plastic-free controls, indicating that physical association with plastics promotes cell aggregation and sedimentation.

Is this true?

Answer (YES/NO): YES